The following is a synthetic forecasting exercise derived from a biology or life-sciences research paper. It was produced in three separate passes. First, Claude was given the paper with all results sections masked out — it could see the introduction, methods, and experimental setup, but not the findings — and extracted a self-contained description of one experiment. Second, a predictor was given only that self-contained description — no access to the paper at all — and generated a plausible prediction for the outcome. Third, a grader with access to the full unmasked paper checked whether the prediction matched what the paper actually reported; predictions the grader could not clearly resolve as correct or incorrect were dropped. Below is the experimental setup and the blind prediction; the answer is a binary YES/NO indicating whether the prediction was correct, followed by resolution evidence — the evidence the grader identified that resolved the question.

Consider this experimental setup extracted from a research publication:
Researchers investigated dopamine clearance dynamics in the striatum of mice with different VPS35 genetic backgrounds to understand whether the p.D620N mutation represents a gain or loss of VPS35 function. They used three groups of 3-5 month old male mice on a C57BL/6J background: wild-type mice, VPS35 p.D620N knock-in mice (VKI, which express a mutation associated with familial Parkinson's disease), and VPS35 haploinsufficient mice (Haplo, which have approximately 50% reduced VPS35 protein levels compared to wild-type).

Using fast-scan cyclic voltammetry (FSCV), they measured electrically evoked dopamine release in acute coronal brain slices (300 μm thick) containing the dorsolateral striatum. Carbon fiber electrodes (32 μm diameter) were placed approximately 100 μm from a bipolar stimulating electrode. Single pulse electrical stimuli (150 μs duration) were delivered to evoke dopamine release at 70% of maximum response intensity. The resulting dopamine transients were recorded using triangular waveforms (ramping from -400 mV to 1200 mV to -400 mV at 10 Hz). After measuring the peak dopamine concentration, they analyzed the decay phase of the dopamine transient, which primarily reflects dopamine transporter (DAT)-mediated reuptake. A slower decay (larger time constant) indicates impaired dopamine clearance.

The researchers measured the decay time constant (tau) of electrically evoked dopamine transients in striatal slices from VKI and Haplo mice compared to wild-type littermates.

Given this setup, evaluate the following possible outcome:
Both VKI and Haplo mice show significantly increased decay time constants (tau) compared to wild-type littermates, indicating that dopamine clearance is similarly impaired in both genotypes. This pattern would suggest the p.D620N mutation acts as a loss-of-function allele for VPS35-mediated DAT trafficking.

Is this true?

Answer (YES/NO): NO